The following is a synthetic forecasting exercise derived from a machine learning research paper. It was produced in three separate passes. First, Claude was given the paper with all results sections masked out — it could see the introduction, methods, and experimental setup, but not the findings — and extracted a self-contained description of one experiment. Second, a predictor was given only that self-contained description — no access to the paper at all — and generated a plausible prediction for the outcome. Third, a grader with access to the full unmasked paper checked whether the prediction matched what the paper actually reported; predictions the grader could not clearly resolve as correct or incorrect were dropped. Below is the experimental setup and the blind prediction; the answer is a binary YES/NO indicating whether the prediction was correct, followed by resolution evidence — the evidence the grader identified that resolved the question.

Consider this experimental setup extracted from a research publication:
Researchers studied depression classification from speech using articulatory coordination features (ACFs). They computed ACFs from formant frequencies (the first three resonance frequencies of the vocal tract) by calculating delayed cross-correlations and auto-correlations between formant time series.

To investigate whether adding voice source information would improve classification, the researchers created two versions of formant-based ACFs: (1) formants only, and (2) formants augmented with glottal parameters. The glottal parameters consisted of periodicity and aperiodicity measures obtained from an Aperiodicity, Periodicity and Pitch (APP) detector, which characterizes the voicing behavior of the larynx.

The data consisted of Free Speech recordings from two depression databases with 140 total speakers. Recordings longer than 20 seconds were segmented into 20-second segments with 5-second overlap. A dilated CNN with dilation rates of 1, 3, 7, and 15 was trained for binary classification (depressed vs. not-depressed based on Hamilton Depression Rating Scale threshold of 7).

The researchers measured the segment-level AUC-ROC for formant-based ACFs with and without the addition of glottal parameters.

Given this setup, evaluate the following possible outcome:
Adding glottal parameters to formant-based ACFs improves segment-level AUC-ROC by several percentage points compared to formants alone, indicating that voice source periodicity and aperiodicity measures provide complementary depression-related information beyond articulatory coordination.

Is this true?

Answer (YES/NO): NO